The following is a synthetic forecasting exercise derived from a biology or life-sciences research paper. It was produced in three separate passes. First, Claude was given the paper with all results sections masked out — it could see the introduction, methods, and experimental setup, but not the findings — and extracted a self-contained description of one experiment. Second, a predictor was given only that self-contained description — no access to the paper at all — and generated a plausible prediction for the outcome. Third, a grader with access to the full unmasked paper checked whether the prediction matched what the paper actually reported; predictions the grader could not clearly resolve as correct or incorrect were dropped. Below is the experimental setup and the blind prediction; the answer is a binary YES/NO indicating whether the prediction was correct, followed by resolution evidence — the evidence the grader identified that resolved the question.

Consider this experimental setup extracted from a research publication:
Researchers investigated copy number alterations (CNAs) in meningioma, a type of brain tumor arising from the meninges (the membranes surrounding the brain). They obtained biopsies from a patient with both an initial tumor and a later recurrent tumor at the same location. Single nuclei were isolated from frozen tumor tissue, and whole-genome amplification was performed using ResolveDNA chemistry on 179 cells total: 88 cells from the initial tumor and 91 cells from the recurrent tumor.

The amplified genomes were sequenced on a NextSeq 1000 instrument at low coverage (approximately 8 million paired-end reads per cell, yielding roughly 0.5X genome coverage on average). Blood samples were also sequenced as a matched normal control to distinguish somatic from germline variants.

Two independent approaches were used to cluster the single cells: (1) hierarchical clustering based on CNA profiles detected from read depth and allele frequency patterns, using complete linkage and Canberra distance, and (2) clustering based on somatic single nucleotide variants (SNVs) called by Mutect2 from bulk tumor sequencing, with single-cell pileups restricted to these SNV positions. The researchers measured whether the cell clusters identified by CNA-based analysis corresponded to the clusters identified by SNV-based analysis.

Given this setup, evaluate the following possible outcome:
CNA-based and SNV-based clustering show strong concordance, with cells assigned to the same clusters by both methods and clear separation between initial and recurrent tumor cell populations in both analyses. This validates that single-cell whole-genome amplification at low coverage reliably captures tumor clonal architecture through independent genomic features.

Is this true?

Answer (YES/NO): NO